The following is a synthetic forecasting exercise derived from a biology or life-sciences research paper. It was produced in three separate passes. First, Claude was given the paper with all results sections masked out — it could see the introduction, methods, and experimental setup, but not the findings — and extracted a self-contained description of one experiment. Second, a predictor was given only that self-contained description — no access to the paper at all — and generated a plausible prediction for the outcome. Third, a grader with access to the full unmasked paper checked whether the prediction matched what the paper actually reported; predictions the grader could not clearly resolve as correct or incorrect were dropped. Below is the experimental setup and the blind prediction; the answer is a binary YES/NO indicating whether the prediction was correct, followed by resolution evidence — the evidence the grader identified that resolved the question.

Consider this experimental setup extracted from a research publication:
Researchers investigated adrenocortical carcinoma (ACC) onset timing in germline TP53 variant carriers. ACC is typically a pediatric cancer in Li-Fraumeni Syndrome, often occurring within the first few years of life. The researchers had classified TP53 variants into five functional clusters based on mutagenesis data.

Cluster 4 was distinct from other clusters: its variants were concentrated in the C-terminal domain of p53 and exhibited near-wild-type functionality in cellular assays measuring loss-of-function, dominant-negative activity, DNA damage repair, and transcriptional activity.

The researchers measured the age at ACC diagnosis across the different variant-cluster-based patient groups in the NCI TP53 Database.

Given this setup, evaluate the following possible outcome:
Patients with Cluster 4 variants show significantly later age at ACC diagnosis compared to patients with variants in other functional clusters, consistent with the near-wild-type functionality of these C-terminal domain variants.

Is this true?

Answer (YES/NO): YES